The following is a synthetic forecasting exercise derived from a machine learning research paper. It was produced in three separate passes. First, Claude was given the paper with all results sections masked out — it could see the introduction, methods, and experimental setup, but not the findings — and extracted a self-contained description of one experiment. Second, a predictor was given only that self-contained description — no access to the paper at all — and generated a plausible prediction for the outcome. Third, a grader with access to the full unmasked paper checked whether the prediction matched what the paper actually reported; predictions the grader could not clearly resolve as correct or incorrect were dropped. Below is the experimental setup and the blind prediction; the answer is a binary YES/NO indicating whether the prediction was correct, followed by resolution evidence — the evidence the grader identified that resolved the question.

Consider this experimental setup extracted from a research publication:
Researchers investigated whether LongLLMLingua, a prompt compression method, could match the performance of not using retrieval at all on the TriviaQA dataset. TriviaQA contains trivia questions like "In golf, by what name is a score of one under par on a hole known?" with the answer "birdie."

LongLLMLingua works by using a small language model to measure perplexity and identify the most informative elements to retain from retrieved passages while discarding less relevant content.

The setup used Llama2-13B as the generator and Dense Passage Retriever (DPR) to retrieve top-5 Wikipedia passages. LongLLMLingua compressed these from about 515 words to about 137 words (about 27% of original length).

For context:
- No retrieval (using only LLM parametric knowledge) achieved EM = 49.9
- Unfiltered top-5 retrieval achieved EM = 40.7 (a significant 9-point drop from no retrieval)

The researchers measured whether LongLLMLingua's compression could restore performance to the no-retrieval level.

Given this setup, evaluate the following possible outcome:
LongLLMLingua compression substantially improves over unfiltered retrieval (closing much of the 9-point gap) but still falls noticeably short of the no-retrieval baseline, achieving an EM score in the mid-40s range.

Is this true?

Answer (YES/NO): NO